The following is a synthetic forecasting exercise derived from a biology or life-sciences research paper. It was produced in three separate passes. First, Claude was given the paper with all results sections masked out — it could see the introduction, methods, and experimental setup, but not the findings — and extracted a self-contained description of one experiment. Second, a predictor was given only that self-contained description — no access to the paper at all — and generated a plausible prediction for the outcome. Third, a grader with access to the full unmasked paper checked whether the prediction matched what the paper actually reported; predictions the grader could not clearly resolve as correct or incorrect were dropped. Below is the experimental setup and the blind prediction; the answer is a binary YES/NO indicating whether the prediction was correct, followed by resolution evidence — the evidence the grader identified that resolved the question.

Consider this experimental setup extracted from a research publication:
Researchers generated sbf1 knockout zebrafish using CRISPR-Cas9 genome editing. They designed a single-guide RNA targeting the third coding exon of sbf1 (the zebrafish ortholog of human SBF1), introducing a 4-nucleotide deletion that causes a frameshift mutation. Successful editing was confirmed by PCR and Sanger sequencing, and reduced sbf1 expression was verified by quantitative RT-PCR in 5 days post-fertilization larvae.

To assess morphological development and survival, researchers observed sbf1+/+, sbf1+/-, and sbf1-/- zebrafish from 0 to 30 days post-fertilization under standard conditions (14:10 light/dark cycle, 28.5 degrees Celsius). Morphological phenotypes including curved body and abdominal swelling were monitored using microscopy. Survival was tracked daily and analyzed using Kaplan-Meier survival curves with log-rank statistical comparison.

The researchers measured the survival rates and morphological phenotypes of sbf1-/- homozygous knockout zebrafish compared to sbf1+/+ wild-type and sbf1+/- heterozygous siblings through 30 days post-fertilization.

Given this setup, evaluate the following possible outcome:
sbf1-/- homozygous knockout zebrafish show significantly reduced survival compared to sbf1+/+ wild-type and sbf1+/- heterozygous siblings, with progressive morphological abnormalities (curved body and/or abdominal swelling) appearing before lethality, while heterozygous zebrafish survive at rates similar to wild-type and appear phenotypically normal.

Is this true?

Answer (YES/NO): NO